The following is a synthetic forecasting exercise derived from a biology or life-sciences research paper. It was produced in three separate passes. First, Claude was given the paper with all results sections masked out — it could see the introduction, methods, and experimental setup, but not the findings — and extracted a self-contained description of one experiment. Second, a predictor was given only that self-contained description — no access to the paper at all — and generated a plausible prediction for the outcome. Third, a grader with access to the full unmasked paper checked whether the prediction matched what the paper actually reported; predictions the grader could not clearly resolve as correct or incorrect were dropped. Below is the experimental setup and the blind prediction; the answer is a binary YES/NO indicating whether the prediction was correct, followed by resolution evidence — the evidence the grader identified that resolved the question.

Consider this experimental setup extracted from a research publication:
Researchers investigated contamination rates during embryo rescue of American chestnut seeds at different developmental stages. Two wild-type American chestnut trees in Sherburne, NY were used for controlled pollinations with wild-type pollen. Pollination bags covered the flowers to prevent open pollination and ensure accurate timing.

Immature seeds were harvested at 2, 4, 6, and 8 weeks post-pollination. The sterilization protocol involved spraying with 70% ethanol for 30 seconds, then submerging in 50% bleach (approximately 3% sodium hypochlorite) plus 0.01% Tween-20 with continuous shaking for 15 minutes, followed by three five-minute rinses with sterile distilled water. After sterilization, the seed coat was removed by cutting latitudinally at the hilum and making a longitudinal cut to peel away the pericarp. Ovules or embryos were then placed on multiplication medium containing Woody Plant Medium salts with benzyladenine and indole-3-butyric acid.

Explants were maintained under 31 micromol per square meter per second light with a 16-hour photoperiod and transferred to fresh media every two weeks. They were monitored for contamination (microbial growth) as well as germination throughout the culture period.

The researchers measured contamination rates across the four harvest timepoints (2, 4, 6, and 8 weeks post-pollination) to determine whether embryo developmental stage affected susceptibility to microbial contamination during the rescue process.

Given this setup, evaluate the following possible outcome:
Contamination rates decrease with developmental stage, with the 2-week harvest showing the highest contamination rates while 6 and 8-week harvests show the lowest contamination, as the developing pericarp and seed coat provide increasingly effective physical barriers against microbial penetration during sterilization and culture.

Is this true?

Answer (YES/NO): NO